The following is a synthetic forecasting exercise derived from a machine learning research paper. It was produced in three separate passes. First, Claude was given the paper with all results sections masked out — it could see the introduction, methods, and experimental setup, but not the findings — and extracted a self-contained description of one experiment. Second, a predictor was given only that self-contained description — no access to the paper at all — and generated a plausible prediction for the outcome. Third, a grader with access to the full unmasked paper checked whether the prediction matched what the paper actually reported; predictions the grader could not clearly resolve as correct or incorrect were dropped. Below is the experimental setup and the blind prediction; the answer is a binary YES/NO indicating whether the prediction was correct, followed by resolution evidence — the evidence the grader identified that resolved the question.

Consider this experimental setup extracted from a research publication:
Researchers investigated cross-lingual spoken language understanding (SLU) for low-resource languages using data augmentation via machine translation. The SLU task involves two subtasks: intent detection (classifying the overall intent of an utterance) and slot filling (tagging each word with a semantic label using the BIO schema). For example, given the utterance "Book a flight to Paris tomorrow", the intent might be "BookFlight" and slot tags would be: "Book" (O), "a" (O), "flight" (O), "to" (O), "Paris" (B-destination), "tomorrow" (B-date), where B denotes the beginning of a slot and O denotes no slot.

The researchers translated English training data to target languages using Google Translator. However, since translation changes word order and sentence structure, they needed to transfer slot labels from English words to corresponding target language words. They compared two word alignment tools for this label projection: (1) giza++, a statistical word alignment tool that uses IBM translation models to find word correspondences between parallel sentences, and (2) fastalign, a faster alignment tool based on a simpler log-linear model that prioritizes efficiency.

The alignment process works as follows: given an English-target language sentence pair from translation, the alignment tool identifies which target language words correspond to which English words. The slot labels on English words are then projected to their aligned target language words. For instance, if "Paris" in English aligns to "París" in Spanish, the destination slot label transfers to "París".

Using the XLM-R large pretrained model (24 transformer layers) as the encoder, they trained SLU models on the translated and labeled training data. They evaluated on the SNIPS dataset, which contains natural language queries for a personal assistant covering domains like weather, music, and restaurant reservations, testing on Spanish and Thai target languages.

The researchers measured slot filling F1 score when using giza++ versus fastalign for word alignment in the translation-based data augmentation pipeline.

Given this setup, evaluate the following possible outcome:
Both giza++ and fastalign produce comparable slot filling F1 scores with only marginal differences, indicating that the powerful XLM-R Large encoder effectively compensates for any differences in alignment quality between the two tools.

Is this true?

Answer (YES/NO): NO